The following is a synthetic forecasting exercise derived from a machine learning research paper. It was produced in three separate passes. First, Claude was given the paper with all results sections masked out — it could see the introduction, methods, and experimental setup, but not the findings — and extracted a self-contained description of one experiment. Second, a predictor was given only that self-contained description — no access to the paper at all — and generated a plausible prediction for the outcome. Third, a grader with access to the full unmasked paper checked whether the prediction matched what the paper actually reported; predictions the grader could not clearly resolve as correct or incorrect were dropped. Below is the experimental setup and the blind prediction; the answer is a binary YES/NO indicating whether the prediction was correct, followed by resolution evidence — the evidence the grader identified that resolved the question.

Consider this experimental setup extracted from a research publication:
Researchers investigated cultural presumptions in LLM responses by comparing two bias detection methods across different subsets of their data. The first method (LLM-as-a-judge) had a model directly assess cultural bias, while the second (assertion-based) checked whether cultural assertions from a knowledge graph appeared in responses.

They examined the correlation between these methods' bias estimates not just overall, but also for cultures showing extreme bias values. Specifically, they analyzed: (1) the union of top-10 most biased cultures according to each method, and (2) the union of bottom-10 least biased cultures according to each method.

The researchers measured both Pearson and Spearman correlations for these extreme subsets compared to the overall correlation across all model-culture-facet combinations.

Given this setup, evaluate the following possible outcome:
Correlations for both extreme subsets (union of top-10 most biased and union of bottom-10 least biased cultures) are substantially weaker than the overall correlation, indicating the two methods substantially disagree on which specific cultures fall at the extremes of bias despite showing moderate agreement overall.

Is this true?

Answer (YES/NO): NO